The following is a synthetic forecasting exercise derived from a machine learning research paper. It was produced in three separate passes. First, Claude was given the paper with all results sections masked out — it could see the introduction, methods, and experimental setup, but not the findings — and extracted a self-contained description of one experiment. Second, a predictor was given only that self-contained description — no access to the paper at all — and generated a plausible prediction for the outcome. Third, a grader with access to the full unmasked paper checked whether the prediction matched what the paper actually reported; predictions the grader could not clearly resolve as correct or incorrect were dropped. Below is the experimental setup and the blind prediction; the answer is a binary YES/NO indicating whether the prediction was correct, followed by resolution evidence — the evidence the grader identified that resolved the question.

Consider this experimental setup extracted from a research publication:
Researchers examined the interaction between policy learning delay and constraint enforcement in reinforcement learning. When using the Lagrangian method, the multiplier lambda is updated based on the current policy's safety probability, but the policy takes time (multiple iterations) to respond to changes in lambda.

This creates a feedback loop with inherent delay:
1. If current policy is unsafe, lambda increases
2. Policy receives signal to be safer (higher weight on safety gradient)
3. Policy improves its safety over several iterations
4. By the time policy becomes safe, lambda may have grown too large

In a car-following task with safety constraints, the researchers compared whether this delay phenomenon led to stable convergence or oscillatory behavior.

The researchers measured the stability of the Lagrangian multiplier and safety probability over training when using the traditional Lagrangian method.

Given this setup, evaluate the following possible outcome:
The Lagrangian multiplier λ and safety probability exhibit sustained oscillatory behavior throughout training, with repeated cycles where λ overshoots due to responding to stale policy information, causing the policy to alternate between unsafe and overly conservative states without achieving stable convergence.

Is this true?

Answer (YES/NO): YES